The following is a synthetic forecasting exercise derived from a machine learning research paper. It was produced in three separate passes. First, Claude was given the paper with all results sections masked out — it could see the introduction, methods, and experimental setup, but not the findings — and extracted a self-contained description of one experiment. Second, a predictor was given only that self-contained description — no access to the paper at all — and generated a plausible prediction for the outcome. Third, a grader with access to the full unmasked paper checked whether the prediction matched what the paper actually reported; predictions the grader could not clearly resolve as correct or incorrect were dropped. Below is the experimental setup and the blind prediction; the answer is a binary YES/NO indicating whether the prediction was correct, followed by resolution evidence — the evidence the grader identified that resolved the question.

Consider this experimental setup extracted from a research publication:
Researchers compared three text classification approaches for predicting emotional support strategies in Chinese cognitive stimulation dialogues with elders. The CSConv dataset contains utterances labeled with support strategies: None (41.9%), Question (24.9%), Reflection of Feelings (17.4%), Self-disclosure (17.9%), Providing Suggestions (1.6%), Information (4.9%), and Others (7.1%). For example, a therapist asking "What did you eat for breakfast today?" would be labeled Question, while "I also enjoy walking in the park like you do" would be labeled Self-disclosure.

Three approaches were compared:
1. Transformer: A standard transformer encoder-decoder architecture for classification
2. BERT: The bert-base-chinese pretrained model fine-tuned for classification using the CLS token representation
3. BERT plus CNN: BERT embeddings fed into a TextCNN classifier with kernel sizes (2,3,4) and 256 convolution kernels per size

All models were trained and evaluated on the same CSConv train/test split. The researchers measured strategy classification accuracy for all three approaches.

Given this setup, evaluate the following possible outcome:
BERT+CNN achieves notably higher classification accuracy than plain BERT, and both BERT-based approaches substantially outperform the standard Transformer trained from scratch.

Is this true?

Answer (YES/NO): NO